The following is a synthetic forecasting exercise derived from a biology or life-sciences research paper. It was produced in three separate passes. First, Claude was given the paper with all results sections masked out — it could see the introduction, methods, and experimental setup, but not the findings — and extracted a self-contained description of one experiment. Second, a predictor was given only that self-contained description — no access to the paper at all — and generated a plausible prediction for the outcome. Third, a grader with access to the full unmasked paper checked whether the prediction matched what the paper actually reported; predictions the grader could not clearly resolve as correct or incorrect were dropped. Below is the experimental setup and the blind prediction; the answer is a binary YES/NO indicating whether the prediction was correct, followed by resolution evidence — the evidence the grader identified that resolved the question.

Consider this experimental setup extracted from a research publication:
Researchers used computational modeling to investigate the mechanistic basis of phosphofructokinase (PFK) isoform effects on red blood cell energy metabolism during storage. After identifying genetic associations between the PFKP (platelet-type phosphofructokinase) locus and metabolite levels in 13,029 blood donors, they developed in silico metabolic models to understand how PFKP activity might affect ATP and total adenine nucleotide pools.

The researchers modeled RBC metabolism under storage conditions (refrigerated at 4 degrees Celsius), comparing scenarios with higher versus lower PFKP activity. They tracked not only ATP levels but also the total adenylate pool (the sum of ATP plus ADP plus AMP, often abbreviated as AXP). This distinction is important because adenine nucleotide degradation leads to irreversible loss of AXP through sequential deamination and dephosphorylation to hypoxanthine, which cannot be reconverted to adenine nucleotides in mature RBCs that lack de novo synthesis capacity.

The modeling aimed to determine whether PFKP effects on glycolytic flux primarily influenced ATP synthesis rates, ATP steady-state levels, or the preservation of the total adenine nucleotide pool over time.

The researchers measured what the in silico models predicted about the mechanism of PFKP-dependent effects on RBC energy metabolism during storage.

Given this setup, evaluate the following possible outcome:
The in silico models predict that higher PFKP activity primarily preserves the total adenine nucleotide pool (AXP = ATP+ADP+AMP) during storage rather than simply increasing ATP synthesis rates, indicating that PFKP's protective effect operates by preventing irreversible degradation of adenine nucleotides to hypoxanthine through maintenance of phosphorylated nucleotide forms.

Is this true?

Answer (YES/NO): YES